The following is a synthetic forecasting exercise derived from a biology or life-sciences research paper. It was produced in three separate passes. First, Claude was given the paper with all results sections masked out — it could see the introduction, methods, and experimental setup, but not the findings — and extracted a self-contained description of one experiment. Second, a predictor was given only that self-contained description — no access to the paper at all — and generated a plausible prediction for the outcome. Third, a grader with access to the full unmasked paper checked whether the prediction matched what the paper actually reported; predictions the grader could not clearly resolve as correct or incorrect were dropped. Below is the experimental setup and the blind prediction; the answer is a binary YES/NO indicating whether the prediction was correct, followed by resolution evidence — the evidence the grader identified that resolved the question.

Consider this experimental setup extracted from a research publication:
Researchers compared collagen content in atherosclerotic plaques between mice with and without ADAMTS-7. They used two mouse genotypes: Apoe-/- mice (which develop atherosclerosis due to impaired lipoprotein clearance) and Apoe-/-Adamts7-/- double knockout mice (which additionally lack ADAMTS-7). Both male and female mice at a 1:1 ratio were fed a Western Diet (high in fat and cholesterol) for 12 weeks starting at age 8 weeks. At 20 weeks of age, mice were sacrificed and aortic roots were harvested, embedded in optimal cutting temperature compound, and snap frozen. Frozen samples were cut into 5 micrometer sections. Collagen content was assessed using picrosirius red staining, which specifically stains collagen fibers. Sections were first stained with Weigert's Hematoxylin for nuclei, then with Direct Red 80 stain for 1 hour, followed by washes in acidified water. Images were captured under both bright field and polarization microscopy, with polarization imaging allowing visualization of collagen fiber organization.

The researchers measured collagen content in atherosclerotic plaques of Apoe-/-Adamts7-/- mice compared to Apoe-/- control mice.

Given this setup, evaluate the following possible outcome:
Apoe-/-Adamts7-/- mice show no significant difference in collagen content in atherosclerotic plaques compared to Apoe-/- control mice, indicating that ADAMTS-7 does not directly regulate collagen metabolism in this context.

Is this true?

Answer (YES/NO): NO